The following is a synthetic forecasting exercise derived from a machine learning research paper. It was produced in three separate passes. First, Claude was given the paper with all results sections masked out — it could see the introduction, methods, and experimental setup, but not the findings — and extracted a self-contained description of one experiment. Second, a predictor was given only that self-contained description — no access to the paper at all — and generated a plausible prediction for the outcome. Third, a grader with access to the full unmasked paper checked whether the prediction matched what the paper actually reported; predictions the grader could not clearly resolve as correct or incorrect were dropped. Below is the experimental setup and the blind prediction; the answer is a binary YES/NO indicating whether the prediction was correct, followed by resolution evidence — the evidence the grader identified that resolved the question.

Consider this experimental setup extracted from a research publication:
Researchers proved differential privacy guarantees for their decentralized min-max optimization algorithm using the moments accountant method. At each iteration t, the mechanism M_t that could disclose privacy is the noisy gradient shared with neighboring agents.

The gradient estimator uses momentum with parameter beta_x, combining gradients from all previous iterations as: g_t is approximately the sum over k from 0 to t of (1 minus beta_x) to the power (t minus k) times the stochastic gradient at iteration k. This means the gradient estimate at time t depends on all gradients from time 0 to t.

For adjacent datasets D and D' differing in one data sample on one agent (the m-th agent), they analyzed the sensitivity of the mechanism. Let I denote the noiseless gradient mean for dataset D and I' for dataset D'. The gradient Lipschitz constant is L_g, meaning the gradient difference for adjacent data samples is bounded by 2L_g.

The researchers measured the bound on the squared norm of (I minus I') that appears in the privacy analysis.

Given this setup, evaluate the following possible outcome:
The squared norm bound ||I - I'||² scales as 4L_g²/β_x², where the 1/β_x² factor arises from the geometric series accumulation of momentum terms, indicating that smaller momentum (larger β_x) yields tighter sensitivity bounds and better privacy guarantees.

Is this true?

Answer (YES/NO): NO